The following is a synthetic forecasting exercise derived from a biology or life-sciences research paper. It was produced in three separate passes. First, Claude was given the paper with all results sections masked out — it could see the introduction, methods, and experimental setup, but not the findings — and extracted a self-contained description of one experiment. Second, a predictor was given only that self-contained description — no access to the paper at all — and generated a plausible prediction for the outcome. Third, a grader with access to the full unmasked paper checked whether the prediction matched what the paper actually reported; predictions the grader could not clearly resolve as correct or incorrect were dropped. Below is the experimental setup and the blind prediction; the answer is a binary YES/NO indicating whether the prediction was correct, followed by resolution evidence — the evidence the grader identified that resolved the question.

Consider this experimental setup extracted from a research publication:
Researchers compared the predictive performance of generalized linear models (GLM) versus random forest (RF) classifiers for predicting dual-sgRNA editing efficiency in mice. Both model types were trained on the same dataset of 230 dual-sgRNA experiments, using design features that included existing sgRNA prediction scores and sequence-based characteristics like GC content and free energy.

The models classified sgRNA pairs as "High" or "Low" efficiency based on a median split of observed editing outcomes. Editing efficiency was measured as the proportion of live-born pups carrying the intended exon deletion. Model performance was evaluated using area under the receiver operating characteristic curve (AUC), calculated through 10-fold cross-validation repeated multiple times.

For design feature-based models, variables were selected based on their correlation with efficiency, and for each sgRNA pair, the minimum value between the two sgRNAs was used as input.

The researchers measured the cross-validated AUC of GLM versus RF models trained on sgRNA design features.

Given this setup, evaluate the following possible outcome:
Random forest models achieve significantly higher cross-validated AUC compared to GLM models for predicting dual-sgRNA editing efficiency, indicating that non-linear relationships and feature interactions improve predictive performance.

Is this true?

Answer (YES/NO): NO